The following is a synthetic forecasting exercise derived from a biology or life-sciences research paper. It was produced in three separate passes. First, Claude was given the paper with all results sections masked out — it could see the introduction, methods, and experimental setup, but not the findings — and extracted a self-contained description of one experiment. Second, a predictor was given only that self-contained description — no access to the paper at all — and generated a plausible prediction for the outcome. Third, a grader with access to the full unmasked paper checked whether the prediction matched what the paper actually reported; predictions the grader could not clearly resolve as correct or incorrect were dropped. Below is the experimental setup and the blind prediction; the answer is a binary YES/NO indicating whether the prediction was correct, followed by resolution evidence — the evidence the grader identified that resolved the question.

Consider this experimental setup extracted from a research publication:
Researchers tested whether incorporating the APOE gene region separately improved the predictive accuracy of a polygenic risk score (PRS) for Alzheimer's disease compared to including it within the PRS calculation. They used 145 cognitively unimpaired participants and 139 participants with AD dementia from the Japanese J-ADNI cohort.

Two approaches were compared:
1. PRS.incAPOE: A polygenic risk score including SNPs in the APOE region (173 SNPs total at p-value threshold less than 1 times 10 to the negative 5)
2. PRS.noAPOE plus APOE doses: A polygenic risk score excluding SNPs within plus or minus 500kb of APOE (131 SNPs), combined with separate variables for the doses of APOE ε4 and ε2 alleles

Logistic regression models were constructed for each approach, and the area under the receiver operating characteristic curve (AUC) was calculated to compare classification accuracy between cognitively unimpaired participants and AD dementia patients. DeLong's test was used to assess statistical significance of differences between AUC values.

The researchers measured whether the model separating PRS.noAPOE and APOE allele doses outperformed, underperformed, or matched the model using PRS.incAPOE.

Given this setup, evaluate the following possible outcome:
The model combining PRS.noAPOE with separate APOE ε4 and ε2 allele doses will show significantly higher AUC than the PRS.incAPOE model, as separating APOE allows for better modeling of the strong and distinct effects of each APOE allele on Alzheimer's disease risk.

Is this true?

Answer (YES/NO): YES